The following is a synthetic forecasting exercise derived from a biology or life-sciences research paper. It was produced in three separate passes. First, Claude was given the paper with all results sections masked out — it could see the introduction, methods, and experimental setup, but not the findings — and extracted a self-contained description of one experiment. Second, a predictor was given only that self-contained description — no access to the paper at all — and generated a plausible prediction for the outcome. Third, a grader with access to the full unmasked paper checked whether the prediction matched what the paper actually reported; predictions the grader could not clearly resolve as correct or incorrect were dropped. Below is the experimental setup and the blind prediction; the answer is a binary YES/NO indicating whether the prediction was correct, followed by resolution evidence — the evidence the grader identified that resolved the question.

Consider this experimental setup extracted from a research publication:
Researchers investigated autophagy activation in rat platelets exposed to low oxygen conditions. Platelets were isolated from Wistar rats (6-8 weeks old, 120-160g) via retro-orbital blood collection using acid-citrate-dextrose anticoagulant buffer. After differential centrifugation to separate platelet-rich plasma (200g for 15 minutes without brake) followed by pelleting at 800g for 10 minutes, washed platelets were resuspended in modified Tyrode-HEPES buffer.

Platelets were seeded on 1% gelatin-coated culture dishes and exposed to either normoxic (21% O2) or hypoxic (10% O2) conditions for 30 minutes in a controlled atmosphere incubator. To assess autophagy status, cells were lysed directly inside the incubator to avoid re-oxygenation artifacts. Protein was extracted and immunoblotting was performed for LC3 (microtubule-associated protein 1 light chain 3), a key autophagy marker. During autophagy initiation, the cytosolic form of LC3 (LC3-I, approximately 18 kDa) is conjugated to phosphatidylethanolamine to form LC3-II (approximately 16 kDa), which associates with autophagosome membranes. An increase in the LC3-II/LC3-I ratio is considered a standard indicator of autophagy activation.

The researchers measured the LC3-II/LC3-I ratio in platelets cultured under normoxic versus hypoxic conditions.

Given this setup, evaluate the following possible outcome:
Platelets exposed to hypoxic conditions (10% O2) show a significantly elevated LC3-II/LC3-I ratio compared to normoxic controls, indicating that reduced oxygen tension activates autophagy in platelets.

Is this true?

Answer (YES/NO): NO